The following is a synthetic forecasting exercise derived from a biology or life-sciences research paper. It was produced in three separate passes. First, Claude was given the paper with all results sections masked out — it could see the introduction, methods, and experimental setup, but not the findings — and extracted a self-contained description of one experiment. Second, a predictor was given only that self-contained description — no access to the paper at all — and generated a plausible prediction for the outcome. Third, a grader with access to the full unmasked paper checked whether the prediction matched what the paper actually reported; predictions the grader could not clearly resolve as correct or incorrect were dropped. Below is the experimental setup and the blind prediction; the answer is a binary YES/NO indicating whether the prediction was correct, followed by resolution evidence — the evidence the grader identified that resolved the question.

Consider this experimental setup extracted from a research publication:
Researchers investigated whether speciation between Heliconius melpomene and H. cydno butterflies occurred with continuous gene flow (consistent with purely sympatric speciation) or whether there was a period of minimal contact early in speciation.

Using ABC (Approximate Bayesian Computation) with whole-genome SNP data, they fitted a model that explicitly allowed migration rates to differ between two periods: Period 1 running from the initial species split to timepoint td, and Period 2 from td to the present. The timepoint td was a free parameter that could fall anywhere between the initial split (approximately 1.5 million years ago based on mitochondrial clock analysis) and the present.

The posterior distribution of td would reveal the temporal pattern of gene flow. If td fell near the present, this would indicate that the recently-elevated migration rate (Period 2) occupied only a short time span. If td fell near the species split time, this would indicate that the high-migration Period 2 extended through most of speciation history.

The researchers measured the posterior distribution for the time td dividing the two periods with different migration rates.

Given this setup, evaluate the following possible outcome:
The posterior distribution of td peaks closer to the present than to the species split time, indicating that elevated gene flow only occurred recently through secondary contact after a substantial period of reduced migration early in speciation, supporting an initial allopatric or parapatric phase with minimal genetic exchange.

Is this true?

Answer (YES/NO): YES